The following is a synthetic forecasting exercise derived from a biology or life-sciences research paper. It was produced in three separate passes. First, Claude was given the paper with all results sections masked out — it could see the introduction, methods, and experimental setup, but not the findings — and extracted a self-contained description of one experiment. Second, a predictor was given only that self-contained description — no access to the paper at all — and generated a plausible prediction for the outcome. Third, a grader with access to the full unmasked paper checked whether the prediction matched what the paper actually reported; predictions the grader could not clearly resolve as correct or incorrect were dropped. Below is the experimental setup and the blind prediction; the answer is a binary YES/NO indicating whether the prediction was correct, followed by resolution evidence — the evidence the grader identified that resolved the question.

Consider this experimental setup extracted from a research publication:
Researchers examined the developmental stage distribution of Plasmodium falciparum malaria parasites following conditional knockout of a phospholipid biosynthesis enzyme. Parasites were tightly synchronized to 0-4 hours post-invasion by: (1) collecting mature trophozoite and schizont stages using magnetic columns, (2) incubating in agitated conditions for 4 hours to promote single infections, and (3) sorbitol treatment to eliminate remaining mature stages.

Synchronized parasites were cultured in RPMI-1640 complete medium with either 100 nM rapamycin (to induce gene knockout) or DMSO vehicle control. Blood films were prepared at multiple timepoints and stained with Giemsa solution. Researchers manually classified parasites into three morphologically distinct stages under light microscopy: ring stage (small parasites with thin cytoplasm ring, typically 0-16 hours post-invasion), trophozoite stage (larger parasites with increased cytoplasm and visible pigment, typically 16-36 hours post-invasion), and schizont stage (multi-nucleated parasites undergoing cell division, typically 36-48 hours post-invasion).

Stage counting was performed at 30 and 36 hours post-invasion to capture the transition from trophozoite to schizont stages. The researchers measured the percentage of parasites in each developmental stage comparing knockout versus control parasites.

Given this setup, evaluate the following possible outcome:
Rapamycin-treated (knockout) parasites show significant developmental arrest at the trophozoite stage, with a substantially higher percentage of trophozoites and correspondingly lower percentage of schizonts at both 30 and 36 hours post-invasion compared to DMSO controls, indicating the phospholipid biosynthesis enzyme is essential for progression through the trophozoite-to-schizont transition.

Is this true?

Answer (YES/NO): YES